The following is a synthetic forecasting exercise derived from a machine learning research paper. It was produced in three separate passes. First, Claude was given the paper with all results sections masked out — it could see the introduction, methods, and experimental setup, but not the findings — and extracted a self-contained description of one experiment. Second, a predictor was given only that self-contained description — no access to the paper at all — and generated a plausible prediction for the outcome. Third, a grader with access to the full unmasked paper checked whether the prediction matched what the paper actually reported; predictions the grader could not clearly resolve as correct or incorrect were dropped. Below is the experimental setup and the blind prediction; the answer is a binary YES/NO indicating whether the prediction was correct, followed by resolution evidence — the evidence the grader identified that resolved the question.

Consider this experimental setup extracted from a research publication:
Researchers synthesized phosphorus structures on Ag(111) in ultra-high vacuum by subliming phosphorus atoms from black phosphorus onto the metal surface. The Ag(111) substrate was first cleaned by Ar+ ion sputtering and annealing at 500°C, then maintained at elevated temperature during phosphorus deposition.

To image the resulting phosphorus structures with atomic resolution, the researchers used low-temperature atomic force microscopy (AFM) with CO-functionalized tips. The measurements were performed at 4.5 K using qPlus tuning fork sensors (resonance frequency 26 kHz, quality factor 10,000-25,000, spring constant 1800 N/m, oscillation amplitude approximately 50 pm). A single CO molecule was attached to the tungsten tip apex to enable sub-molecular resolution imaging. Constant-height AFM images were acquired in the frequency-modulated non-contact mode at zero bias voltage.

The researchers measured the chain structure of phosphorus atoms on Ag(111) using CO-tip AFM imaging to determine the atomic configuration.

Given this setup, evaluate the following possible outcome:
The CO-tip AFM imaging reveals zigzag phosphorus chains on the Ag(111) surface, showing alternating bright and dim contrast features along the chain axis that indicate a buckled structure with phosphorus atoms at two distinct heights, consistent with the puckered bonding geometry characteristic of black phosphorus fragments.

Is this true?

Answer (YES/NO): NO